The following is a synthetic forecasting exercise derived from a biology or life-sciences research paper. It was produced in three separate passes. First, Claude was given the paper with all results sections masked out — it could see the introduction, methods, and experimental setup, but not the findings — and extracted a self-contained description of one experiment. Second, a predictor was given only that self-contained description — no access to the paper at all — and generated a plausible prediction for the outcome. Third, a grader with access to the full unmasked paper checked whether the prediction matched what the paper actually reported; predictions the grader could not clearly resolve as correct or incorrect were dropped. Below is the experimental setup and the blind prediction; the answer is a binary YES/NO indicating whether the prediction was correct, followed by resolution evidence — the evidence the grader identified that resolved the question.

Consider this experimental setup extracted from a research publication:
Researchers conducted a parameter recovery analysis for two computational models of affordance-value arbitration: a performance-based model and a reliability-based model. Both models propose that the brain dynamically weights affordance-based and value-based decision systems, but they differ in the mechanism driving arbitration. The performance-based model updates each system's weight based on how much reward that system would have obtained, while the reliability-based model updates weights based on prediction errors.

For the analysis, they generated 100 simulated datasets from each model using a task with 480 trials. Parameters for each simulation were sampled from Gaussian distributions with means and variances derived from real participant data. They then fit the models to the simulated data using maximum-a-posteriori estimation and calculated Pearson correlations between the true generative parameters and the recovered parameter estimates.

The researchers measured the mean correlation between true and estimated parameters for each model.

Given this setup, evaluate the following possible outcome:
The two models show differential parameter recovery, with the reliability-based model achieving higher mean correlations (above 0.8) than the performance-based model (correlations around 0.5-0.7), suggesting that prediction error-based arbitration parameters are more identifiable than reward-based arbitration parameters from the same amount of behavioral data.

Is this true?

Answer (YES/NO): NO